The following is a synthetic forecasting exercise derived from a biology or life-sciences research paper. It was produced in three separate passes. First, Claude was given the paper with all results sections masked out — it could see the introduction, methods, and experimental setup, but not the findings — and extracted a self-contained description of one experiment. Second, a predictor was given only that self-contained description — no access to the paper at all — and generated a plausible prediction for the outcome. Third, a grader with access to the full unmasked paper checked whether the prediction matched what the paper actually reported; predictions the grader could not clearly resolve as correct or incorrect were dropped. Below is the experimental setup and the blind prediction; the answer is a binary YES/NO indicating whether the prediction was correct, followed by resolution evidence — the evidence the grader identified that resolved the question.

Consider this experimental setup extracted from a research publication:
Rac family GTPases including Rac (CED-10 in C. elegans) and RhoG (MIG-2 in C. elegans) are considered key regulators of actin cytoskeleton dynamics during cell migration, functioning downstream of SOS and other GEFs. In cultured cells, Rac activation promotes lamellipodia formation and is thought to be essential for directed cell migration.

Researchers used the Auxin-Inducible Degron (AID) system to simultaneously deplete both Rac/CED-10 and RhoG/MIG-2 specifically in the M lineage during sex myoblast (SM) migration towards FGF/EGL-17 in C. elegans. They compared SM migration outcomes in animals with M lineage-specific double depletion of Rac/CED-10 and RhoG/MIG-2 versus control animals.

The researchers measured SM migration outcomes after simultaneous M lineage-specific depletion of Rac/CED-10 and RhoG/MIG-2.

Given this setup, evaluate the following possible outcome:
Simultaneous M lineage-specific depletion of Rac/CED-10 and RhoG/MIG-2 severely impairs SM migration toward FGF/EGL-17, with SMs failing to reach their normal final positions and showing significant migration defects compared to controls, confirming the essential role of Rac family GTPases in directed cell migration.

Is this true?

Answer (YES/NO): NO